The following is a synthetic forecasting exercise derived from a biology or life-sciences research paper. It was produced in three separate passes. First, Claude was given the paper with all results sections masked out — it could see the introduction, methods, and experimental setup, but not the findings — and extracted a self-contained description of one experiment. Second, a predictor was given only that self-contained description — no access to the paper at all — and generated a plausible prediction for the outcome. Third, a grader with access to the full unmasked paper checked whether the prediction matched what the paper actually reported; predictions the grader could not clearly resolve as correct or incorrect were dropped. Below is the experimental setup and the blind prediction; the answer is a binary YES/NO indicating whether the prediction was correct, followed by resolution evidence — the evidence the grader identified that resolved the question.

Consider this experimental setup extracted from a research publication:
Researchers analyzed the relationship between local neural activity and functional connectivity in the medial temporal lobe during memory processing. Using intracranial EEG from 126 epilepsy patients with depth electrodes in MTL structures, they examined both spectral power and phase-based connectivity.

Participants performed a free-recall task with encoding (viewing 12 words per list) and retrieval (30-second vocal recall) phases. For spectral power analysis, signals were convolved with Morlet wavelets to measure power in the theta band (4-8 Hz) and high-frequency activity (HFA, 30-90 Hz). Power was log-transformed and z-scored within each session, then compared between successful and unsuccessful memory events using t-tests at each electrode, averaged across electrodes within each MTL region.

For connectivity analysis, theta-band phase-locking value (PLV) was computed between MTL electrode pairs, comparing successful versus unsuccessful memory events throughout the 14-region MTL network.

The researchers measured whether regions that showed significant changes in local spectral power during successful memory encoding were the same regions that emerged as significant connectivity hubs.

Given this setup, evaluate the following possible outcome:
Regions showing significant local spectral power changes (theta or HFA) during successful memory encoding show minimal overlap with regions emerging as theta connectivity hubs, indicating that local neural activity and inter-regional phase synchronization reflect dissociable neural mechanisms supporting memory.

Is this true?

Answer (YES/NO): YES